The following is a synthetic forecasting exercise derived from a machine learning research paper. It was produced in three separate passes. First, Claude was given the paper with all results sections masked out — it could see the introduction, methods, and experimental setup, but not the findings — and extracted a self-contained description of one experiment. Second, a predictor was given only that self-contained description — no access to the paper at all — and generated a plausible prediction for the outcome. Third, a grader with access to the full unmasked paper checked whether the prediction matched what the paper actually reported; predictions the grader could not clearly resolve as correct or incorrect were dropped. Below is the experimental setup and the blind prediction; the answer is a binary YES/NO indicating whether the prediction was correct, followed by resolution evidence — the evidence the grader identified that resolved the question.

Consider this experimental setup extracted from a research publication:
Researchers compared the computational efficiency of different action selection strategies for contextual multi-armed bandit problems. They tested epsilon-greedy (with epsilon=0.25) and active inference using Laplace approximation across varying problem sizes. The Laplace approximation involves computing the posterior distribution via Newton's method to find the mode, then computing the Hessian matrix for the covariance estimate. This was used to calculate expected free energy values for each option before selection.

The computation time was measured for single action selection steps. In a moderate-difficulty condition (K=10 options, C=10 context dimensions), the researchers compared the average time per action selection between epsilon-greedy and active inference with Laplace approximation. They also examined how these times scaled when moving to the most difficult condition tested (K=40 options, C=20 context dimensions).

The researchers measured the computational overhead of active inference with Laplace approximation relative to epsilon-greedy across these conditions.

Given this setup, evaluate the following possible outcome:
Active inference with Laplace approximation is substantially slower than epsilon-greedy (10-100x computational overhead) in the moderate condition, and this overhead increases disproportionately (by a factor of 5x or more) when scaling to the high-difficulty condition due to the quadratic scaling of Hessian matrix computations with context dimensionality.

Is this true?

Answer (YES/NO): NO